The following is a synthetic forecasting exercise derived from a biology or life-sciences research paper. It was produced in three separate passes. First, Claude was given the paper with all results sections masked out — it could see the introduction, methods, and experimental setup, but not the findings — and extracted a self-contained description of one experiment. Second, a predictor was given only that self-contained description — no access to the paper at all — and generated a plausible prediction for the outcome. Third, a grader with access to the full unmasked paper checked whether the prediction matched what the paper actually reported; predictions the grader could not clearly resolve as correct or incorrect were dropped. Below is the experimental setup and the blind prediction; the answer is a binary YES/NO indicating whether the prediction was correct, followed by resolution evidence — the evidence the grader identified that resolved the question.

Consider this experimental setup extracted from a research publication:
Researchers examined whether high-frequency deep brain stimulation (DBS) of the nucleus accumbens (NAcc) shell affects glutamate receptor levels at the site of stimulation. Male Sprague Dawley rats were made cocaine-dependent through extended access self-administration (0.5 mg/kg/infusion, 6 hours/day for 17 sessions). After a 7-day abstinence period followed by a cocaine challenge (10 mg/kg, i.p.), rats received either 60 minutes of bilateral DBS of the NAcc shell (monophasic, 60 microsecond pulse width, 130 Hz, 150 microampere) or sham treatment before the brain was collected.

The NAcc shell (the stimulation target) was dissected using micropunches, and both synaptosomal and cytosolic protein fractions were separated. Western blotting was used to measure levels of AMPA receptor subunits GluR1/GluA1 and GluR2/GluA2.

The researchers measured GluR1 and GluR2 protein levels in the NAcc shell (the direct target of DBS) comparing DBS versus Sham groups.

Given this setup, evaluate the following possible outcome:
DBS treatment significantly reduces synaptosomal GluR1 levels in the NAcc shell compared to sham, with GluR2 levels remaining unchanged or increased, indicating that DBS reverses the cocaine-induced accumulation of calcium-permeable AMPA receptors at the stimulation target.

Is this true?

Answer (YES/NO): NO